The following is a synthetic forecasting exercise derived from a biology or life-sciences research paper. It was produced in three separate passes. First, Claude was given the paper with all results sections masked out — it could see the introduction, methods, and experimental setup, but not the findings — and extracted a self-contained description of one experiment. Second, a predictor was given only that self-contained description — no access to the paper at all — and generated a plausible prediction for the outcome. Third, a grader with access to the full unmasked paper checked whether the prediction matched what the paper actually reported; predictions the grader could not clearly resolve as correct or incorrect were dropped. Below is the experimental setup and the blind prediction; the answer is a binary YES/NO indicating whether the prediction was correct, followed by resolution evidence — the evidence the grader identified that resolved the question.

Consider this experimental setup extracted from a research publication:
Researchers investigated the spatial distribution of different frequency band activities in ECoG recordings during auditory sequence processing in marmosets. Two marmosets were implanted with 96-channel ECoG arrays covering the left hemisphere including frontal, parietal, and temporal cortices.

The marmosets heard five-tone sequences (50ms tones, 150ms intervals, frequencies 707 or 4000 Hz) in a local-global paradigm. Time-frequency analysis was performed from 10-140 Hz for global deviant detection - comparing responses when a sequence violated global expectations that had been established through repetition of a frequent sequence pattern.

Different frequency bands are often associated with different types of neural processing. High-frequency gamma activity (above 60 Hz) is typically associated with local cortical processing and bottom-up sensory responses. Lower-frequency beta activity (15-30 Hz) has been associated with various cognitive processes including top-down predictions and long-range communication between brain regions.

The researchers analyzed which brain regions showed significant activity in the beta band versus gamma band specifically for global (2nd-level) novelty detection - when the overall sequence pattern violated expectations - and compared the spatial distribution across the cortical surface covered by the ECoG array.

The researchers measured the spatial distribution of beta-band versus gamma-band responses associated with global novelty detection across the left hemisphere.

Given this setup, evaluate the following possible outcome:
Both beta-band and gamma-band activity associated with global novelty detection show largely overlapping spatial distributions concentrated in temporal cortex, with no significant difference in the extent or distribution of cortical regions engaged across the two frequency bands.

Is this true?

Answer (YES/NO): NO